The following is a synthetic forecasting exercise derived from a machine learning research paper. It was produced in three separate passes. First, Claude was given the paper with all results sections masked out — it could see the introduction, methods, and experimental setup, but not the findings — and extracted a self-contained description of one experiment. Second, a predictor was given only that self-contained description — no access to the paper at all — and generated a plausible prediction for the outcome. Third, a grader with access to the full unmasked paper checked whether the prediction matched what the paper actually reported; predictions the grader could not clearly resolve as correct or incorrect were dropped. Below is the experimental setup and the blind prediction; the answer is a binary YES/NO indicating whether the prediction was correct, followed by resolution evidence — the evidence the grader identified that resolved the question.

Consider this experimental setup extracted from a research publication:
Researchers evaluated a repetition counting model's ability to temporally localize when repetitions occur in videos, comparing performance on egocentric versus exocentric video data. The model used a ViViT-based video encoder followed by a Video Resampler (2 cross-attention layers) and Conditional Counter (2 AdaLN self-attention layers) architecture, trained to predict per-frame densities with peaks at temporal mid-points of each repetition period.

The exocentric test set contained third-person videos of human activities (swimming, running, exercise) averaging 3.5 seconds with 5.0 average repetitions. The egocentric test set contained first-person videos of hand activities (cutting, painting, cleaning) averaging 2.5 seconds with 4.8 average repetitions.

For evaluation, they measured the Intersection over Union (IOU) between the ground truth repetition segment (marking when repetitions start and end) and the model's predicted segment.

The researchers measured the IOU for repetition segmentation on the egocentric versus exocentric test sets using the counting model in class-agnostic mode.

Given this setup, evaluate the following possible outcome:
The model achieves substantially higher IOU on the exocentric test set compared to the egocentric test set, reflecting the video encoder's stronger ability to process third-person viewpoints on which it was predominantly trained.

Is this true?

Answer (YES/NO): NO